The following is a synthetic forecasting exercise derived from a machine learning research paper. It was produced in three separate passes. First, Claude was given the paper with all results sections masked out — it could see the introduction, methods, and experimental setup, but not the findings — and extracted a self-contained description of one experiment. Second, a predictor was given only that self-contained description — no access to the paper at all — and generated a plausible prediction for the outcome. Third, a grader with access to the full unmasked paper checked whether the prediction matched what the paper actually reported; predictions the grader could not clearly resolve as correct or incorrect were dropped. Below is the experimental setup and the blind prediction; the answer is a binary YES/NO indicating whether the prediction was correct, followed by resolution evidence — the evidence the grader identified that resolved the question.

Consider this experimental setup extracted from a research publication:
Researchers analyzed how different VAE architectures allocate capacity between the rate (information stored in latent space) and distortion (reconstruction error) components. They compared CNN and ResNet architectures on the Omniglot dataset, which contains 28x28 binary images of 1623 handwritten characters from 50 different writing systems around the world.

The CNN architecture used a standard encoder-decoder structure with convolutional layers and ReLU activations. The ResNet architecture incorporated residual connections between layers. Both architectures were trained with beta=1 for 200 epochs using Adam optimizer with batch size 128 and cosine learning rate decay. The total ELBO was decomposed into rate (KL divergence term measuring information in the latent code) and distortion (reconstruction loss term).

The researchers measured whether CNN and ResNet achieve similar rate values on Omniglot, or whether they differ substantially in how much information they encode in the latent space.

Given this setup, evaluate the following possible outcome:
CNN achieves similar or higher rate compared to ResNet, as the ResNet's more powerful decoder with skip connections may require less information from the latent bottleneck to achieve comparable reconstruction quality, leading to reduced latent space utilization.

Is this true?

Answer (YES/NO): YES